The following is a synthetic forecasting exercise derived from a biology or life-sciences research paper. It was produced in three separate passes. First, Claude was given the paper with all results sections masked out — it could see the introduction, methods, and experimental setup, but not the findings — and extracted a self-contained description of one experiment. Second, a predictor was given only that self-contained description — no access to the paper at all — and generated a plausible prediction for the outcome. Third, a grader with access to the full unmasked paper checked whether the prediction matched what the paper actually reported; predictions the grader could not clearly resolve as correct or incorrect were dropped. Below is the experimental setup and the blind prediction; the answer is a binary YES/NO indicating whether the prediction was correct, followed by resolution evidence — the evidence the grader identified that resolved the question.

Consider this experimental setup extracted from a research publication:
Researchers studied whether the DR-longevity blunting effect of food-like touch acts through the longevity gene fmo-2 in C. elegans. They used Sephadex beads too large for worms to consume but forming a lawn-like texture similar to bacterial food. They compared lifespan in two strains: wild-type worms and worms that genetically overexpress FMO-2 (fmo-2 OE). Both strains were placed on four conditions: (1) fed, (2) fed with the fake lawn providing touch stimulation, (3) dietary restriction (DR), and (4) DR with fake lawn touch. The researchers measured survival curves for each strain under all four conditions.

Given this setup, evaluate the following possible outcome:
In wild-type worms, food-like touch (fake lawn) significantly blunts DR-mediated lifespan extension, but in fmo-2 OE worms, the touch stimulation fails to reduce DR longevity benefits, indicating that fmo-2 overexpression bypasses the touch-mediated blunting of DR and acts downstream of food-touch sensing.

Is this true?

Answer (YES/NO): YES